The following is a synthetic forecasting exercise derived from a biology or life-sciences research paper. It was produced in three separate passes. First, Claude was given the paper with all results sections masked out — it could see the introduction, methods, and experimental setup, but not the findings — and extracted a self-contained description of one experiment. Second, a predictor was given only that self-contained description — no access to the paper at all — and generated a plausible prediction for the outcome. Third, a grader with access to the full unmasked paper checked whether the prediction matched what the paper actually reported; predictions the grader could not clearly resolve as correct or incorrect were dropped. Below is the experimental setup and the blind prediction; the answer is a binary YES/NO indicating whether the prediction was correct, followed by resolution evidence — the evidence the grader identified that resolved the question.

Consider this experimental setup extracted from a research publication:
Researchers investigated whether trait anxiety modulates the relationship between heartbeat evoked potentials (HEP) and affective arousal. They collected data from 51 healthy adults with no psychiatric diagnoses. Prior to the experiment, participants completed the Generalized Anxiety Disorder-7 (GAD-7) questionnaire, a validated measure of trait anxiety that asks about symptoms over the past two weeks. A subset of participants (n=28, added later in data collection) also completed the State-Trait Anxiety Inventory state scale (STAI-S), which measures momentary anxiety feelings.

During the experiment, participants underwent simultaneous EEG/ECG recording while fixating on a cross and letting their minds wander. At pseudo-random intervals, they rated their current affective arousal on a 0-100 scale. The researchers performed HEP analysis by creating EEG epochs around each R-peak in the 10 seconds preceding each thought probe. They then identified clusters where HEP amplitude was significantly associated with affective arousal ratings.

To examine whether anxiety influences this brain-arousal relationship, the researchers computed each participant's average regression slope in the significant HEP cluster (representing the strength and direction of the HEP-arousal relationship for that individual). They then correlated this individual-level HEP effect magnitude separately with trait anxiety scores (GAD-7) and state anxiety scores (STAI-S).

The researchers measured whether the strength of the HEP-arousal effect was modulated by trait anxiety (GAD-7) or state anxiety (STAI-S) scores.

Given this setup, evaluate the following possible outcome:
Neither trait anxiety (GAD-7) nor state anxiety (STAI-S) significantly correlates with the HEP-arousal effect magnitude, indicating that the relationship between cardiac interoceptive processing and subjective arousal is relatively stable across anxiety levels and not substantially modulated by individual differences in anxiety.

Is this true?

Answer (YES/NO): NO